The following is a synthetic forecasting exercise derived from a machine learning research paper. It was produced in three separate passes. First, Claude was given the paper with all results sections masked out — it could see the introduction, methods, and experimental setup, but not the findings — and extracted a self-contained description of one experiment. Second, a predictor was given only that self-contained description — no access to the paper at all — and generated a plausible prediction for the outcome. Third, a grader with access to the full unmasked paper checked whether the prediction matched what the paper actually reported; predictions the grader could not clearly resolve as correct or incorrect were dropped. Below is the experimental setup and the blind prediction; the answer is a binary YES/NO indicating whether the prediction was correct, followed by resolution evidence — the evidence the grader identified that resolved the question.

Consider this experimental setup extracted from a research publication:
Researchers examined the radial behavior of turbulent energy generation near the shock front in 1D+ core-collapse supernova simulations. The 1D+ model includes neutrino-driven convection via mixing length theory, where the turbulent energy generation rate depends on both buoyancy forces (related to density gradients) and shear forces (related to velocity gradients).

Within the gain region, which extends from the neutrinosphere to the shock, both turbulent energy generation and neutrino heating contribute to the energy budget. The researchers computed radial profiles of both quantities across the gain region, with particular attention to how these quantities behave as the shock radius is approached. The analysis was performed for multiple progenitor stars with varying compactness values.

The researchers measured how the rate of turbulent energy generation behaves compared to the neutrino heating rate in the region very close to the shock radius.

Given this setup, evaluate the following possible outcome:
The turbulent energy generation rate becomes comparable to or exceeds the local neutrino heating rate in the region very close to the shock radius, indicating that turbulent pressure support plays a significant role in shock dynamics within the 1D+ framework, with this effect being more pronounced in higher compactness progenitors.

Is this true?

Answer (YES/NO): NO